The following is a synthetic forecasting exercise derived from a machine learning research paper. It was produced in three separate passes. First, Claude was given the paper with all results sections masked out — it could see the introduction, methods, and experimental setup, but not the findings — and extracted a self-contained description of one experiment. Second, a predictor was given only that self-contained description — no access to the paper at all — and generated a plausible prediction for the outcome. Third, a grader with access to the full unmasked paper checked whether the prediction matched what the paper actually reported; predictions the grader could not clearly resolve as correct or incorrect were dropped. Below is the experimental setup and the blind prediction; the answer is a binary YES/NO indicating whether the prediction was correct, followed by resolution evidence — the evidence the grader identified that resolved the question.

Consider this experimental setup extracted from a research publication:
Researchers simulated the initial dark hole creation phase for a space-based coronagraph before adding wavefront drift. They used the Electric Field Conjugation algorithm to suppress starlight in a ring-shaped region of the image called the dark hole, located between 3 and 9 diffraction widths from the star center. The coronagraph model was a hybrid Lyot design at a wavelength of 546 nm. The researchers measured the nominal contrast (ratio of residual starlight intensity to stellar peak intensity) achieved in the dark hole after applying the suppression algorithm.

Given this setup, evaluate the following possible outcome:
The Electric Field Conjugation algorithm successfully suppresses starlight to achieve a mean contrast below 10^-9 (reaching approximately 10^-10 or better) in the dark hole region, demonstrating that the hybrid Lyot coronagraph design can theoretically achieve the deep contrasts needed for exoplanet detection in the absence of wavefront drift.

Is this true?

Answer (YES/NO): YES